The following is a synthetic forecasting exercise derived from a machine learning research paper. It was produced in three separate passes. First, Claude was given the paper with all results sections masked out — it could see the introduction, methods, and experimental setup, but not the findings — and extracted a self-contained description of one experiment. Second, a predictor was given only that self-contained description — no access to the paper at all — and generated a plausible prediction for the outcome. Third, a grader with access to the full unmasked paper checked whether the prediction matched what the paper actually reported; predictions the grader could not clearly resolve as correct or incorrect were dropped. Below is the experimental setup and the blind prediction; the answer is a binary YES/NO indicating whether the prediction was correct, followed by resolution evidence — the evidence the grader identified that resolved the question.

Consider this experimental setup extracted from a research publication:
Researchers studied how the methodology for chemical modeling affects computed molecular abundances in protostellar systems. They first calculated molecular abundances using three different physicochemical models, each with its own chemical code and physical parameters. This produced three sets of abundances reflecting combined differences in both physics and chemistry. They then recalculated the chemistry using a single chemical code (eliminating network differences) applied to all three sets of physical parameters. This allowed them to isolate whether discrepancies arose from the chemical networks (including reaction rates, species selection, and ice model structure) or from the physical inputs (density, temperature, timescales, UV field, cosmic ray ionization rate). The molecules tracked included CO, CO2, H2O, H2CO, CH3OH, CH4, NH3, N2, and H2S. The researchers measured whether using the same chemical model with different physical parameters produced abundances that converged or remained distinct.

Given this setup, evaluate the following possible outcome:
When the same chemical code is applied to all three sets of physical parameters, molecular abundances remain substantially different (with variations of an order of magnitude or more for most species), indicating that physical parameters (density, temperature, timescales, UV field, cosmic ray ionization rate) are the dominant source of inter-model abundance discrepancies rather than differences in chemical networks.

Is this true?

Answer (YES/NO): YES